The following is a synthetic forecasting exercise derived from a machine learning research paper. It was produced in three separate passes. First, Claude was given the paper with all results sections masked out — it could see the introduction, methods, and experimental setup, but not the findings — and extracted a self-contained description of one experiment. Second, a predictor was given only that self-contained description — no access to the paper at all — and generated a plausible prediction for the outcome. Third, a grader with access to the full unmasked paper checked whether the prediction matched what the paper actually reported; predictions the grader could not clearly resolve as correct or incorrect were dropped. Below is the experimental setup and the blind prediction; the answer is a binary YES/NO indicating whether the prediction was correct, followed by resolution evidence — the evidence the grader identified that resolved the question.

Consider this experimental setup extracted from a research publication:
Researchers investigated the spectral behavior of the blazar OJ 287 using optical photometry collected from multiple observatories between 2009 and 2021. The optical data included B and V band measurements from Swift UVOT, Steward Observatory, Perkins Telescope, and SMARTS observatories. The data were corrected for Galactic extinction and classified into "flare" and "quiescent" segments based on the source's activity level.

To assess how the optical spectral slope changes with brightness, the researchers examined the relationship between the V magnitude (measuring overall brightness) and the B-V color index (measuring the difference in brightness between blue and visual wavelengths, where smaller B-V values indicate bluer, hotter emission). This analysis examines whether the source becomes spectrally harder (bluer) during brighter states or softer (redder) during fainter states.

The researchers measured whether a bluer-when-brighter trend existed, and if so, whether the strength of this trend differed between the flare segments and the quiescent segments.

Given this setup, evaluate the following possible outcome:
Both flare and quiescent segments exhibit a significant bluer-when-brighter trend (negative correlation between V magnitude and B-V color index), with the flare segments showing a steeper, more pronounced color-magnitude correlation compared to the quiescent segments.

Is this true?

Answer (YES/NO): NO